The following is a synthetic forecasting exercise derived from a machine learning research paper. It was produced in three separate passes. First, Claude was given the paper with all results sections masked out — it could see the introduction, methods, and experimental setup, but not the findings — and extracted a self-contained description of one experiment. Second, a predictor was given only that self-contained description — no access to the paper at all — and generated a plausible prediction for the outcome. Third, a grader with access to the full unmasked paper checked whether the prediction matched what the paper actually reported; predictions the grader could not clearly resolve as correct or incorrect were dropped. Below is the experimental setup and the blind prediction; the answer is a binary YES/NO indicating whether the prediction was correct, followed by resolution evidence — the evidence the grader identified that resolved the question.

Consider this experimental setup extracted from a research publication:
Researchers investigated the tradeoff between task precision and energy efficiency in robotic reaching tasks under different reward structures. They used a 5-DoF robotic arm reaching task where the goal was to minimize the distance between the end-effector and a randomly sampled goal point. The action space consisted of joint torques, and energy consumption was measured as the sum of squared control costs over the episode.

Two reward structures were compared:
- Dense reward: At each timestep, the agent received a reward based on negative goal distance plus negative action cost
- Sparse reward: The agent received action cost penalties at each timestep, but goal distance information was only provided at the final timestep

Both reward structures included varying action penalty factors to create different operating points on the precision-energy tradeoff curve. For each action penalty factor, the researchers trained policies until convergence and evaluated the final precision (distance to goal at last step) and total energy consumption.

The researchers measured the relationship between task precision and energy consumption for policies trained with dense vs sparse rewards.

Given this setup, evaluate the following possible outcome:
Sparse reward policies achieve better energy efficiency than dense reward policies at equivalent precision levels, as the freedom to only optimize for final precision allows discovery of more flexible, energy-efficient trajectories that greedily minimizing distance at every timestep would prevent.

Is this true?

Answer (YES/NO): YES